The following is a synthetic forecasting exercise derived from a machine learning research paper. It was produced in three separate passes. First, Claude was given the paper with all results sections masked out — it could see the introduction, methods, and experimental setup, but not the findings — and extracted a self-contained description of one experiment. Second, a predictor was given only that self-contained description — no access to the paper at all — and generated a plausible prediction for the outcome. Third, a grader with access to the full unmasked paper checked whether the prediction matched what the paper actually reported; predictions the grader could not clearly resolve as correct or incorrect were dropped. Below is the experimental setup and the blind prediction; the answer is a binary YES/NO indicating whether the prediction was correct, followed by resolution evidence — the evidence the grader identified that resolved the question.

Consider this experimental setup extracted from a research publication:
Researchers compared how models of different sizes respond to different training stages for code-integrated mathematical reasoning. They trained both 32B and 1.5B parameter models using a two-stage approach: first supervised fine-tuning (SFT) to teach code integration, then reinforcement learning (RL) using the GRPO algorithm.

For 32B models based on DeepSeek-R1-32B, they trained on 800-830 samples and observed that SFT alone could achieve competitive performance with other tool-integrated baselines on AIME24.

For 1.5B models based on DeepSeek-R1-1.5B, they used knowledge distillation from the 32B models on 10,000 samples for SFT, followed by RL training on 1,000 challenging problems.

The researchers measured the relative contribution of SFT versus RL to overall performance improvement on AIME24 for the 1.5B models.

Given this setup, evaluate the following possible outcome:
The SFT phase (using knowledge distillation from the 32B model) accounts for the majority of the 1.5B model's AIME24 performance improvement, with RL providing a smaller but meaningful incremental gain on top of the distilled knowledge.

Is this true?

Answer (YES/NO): NO